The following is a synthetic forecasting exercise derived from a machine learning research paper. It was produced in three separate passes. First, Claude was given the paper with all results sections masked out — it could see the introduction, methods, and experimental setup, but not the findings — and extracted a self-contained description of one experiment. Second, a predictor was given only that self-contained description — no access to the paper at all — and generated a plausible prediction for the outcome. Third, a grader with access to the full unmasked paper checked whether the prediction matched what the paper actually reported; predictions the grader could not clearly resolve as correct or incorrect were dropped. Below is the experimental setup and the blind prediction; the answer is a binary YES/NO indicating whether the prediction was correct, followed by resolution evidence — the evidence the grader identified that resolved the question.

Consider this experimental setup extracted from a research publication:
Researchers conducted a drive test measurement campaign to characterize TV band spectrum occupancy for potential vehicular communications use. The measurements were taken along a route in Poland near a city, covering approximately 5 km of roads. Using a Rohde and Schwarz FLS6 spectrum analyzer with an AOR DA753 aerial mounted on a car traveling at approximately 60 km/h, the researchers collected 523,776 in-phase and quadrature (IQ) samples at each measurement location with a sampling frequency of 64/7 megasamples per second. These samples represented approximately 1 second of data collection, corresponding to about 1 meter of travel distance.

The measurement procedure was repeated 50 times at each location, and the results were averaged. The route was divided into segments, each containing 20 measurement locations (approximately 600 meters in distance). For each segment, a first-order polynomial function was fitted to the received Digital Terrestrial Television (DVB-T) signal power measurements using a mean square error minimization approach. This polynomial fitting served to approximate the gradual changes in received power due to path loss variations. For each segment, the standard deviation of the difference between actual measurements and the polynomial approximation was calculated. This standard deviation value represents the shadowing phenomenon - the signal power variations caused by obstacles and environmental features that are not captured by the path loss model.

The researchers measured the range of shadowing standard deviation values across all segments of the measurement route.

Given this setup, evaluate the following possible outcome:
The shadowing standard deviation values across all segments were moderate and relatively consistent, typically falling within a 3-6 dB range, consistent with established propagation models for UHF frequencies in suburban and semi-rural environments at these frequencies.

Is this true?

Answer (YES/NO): NO